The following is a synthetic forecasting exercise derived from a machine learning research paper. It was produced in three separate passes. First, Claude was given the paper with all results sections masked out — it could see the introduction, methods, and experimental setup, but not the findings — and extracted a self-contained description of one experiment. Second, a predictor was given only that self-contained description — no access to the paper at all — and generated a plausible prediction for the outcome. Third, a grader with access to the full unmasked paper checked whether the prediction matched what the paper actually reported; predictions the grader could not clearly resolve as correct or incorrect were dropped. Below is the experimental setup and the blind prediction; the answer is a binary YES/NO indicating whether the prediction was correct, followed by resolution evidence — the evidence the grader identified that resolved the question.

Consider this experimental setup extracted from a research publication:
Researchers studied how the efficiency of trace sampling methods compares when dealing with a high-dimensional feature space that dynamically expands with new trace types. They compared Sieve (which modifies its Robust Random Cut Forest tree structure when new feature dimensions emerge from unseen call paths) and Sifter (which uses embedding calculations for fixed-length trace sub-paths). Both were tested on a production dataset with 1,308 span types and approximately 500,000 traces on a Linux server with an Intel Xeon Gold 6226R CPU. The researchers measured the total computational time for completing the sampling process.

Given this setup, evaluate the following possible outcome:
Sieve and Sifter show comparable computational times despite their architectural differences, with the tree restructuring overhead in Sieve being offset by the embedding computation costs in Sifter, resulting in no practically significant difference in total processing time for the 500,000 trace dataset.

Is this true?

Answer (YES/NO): NO